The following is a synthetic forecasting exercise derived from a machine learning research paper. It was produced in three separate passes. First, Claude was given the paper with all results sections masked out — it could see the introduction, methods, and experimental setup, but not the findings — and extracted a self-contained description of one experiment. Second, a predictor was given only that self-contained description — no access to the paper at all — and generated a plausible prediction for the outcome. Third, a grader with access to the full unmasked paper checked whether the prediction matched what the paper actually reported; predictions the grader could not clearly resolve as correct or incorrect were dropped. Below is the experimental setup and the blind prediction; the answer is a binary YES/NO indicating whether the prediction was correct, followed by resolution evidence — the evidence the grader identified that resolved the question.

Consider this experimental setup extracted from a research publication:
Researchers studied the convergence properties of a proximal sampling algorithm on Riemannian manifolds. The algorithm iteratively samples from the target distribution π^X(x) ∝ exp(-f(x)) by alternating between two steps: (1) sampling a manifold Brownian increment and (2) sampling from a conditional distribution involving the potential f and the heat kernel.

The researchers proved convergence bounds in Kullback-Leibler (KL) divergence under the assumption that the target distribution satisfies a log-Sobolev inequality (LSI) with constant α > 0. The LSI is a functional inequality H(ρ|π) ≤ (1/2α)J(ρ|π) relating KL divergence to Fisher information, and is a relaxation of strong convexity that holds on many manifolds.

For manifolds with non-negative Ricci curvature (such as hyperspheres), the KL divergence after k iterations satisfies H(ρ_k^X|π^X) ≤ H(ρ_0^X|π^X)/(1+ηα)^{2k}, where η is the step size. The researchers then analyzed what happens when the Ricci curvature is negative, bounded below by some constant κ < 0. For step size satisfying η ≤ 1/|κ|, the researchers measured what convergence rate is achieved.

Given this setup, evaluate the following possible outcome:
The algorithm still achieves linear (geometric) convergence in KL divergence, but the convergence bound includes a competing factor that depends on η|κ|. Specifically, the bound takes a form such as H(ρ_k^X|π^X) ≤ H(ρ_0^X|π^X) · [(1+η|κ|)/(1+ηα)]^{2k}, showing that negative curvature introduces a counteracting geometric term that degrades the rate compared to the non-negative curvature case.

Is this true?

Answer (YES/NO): NO